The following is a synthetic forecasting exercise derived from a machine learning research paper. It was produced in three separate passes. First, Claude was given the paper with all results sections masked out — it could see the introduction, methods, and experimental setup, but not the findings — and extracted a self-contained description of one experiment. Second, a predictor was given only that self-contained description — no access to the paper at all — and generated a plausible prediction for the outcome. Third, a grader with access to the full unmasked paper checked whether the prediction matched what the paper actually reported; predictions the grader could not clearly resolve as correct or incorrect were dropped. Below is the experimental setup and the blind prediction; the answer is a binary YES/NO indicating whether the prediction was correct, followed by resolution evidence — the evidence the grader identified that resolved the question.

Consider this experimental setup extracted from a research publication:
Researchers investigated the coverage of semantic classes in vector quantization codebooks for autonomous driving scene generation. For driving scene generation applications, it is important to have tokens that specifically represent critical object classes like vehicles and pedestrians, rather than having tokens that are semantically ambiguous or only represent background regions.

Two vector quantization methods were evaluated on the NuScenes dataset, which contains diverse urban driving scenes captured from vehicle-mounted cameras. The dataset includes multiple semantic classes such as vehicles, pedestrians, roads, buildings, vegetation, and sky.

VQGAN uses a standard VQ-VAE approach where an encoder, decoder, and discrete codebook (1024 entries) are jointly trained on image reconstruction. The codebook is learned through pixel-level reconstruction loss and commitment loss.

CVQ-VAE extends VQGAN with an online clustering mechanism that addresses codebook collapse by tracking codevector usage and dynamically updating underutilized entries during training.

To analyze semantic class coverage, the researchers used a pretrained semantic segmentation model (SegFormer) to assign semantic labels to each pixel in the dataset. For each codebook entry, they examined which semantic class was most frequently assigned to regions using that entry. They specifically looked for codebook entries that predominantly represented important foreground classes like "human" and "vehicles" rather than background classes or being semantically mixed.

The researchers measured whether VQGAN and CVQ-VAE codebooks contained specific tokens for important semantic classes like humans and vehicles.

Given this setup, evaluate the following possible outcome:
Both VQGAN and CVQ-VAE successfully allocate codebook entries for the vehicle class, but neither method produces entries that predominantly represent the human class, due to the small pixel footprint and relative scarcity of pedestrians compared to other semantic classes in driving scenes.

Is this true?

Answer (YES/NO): NO